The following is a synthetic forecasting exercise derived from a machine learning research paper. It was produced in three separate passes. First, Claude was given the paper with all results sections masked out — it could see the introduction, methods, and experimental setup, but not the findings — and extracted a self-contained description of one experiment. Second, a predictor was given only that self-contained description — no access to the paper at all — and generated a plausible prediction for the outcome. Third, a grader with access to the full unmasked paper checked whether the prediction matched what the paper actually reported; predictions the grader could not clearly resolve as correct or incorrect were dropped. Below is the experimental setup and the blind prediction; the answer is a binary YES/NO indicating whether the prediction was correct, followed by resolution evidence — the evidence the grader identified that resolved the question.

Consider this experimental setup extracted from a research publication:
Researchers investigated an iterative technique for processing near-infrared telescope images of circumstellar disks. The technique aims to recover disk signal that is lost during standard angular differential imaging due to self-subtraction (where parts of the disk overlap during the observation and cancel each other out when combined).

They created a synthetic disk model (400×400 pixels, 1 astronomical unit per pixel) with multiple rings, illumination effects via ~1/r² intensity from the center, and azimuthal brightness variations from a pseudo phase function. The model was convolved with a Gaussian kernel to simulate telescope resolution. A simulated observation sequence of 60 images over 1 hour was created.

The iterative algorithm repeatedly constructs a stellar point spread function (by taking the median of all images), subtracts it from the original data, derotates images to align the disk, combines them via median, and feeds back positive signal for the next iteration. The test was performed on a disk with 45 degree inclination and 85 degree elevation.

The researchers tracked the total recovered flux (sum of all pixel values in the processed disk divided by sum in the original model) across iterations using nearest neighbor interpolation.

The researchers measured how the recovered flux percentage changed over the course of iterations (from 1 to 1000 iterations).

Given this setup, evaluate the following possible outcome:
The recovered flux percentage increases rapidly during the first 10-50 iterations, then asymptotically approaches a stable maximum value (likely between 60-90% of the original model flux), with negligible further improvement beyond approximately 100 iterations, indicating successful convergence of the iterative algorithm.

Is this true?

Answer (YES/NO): NO